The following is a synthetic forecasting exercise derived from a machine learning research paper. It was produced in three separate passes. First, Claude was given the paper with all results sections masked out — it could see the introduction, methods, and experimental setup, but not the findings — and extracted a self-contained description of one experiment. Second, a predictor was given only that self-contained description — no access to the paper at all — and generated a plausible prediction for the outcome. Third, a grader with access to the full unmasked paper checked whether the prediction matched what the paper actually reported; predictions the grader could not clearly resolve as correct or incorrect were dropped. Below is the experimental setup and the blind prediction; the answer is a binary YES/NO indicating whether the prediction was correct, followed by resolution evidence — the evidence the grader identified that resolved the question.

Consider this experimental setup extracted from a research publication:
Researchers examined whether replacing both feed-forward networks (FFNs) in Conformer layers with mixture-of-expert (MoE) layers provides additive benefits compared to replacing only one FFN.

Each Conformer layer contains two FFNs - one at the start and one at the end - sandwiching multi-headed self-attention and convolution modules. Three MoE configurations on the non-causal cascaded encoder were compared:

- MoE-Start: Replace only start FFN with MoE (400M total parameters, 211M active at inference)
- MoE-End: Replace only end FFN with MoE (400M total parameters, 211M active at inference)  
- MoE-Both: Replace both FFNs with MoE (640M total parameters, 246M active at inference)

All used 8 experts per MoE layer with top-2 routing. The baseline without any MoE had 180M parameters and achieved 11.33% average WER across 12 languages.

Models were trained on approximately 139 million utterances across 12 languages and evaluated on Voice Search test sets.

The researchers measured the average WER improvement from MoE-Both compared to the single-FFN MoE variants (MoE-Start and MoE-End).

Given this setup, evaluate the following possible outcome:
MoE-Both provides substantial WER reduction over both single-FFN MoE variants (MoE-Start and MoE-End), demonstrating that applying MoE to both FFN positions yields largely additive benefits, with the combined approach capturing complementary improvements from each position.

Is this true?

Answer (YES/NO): NO